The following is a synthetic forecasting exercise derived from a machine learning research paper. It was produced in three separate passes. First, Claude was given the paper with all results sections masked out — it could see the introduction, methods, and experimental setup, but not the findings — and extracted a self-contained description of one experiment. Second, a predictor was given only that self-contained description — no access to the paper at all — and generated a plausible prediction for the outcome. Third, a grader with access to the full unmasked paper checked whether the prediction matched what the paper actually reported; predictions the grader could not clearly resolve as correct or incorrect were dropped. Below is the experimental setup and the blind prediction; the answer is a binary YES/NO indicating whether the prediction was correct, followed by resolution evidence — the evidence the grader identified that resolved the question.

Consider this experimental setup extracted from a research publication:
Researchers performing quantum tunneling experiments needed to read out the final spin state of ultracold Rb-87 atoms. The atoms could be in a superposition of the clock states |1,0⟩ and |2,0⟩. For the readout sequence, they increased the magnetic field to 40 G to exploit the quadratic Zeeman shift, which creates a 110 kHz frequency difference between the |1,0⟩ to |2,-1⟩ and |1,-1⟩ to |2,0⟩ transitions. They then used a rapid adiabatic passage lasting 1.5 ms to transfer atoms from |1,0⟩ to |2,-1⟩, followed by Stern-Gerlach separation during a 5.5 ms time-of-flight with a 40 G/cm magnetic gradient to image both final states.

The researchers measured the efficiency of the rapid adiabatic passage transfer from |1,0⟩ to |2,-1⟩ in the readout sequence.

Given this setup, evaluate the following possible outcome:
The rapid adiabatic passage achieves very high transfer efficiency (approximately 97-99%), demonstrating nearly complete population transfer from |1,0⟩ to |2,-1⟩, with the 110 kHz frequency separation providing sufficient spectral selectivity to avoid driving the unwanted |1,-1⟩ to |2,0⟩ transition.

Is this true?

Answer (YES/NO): NO